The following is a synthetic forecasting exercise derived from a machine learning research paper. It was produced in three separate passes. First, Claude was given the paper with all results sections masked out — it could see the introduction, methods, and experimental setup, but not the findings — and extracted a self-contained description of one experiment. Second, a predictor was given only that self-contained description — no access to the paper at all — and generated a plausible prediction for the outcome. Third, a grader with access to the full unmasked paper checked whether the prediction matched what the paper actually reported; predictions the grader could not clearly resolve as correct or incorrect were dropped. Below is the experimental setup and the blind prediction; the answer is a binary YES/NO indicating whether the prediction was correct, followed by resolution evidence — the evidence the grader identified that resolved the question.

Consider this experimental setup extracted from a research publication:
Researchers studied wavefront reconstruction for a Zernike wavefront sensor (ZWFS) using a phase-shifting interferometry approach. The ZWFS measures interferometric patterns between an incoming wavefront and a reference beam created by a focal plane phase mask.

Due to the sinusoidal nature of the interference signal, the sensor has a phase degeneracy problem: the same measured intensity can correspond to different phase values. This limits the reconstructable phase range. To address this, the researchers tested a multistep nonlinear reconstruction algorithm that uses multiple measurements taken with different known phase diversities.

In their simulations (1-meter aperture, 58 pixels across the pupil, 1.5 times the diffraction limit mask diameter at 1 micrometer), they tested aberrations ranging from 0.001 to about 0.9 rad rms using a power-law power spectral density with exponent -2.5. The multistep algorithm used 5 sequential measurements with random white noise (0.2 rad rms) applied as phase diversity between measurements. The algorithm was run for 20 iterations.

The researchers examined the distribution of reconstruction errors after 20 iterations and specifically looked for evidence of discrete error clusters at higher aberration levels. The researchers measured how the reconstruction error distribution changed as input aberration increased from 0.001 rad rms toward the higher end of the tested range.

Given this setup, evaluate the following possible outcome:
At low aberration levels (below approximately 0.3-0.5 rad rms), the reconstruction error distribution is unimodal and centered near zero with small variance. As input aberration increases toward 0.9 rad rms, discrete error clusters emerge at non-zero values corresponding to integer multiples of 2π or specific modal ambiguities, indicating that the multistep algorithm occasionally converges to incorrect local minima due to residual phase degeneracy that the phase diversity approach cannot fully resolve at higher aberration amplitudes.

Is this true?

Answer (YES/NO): YES